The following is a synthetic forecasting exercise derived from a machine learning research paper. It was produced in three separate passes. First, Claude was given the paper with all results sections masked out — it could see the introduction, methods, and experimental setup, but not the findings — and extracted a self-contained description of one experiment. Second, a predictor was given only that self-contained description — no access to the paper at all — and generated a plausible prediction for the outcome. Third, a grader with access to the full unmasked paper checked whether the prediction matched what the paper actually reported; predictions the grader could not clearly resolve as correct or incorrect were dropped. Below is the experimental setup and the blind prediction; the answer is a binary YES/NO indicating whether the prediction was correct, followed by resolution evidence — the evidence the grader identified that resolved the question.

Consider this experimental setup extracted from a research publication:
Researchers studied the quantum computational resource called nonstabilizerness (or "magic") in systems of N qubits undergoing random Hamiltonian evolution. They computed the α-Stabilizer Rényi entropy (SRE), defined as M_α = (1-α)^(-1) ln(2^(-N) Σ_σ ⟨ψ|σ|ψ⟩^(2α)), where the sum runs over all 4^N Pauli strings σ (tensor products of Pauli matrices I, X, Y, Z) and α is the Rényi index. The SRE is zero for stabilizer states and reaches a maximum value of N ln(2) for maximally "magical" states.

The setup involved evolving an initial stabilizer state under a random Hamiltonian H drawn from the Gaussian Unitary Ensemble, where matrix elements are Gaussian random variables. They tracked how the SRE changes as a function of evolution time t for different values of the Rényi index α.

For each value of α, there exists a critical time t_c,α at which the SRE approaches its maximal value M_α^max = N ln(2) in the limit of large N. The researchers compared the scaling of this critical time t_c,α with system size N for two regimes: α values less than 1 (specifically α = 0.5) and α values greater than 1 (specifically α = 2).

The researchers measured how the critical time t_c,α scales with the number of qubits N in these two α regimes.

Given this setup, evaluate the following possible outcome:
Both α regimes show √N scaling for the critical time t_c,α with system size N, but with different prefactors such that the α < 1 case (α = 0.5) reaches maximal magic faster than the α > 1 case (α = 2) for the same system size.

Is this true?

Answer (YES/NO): NO